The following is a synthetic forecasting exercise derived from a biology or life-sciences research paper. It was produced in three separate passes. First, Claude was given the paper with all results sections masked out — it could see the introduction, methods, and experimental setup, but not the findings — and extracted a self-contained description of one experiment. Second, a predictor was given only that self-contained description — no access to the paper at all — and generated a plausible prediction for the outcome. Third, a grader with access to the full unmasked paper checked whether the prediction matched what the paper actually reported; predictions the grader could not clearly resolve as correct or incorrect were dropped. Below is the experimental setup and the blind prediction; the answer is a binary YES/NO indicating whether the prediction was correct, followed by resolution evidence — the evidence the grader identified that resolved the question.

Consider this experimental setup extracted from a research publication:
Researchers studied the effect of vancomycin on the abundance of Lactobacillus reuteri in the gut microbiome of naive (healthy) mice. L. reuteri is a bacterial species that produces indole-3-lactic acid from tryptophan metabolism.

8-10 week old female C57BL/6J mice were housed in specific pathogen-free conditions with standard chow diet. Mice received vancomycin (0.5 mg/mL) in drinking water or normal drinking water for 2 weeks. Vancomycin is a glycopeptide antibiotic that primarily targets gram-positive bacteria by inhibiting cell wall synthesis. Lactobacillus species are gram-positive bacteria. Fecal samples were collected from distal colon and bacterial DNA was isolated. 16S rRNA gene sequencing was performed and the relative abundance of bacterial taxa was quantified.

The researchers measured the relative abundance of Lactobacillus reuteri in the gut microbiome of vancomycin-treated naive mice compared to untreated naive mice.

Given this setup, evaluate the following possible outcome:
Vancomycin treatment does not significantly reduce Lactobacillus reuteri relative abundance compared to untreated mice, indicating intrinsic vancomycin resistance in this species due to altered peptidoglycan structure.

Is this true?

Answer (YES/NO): NO